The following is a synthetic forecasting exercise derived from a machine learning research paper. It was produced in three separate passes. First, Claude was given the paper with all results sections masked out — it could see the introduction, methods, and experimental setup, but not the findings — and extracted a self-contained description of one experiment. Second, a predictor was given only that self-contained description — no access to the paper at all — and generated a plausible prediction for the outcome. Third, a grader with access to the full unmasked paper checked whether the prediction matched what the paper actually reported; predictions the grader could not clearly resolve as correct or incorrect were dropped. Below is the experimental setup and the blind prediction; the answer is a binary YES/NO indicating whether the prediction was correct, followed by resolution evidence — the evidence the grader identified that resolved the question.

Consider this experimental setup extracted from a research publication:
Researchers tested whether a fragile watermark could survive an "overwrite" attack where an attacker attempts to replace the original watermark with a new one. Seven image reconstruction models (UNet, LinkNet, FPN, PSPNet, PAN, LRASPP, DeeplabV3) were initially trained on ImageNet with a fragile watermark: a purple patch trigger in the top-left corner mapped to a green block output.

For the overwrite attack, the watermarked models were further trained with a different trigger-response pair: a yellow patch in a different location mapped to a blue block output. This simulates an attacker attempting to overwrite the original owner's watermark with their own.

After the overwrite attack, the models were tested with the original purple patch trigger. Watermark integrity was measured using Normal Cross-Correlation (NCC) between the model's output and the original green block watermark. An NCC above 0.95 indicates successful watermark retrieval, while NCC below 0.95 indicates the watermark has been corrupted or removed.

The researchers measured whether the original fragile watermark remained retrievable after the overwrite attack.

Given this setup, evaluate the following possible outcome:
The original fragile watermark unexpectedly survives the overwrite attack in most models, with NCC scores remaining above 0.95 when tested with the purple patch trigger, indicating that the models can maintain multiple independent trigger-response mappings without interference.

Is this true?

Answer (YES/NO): NO